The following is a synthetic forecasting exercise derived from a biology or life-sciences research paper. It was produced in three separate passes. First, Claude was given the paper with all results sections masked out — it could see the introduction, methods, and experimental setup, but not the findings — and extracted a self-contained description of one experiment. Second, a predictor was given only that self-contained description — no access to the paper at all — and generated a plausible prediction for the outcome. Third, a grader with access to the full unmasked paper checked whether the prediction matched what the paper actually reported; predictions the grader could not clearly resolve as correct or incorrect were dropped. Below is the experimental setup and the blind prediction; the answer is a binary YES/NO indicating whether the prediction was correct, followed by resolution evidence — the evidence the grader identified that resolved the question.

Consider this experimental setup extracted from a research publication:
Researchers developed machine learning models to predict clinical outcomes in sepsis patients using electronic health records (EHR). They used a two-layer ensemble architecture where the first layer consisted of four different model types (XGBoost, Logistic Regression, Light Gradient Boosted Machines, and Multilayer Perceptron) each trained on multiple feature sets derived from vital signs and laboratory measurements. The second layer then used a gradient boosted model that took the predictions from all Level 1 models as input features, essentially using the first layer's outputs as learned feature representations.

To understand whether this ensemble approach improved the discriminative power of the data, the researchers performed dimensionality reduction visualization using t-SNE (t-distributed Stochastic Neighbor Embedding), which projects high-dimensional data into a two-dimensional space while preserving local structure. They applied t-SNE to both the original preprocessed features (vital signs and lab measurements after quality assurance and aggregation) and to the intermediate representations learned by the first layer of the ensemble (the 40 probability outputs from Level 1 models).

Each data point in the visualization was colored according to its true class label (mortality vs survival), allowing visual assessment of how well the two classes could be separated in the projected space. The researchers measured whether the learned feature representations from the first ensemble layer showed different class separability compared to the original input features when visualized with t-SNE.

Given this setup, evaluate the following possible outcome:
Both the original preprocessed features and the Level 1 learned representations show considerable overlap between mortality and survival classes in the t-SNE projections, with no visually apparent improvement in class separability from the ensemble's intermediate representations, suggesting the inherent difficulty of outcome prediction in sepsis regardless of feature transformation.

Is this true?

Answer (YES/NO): NO